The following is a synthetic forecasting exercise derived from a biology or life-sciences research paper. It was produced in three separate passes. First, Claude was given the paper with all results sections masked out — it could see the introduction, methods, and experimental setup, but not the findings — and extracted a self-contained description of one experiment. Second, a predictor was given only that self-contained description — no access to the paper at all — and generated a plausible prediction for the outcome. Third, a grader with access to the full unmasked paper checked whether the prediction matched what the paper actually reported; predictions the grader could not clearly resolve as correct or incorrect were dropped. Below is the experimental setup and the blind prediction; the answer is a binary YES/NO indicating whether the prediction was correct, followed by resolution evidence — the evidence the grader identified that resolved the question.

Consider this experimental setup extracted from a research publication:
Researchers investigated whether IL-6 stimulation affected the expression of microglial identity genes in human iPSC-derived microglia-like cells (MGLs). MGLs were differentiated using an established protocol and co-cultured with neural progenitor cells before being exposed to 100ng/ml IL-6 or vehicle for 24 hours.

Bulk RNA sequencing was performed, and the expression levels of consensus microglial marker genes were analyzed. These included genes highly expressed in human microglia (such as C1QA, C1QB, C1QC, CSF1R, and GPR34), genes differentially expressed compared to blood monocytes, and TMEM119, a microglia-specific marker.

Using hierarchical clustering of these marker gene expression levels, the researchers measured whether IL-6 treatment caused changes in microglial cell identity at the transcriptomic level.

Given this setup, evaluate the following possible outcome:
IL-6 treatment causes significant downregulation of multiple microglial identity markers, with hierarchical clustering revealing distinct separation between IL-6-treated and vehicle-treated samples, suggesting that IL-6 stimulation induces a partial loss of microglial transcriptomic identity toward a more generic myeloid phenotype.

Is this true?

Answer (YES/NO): NO